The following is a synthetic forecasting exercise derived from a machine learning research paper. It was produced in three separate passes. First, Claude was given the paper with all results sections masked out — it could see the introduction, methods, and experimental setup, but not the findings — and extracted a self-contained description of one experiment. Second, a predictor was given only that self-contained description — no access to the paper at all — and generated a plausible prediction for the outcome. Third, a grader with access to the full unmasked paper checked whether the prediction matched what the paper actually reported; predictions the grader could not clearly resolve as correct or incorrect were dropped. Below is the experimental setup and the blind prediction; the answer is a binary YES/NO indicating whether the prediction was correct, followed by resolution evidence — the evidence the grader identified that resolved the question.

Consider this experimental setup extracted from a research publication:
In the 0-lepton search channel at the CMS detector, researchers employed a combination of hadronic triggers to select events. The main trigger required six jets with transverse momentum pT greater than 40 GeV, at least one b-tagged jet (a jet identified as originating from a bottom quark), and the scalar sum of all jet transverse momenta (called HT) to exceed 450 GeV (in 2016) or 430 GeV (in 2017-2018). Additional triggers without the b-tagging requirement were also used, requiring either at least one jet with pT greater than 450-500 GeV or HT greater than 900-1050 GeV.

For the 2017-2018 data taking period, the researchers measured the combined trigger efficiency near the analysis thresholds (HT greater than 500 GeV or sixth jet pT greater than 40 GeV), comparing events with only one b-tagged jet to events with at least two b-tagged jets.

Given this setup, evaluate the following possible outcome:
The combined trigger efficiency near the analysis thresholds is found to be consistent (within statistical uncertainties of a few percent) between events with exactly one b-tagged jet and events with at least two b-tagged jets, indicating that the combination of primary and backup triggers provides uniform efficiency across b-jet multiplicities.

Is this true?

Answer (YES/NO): NO